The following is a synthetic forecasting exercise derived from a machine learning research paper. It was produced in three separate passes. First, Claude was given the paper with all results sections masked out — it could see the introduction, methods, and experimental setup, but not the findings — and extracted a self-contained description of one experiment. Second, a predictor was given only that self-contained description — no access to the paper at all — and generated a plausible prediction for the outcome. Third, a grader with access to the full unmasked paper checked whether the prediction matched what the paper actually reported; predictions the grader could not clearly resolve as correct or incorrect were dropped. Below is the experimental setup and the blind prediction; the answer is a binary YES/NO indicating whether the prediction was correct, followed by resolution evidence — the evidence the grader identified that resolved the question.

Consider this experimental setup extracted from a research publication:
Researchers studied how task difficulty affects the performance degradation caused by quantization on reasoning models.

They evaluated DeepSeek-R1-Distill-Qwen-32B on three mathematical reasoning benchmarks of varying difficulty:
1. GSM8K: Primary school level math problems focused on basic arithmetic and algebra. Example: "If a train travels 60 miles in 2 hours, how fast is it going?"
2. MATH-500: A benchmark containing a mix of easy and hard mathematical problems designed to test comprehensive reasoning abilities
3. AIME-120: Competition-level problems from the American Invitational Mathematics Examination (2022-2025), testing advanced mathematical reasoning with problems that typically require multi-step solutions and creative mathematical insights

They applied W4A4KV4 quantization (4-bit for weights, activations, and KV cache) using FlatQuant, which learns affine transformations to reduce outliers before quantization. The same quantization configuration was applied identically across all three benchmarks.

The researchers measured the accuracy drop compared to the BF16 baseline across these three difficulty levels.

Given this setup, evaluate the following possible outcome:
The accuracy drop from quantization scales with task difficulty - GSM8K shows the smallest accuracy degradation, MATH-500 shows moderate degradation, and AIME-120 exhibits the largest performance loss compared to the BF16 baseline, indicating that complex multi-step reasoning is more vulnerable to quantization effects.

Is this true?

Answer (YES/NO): YES